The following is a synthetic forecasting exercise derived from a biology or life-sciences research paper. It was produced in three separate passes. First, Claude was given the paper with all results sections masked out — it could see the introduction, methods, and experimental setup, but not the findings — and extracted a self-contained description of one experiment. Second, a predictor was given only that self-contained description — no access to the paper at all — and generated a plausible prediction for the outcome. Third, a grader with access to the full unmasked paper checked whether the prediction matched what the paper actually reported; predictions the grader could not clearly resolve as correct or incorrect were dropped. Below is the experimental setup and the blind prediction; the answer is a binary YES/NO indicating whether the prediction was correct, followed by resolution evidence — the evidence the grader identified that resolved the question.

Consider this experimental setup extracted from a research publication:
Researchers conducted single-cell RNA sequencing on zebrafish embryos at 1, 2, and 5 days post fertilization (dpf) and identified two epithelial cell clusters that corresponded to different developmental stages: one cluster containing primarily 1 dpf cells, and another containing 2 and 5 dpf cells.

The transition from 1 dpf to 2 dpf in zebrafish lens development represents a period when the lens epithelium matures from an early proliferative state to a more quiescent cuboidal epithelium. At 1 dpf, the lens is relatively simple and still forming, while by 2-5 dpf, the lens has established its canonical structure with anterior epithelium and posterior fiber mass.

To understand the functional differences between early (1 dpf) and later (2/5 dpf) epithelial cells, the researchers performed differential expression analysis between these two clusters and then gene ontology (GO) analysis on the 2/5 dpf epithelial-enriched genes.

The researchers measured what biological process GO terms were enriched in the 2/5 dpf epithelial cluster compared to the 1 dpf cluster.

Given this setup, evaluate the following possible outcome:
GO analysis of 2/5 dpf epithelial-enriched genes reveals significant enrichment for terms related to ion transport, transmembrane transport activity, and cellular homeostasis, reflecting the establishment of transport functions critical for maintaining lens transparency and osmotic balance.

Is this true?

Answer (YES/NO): NO